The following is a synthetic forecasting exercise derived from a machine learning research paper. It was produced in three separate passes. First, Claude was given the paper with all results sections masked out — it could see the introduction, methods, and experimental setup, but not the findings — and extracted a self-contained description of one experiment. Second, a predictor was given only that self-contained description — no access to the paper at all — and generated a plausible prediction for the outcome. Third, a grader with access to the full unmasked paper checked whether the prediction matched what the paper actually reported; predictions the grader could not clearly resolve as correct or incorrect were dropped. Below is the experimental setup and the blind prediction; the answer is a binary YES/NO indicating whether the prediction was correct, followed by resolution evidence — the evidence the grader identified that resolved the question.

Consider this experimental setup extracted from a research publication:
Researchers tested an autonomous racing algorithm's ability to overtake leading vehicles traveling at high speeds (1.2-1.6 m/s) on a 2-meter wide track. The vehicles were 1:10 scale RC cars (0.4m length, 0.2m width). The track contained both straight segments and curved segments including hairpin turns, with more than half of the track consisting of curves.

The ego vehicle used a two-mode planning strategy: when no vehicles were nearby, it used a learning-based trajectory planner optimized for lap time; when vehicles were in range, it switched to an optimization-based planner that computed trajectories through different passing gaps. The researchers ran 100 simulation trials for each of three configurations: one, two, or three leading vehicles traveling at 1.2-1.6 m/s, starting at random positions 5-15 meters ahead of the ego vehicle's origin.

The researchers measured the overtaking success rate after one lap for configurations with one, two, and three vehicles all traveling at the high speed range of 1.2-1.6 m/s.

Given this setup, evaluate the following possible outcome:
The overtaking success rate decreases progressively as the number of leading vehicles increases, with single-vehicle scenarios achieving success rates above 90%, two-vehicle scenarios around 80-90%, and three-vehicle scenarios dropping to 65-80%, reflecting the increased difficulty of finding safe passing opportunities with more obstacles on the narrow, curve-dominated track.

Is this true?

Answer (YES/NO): NO